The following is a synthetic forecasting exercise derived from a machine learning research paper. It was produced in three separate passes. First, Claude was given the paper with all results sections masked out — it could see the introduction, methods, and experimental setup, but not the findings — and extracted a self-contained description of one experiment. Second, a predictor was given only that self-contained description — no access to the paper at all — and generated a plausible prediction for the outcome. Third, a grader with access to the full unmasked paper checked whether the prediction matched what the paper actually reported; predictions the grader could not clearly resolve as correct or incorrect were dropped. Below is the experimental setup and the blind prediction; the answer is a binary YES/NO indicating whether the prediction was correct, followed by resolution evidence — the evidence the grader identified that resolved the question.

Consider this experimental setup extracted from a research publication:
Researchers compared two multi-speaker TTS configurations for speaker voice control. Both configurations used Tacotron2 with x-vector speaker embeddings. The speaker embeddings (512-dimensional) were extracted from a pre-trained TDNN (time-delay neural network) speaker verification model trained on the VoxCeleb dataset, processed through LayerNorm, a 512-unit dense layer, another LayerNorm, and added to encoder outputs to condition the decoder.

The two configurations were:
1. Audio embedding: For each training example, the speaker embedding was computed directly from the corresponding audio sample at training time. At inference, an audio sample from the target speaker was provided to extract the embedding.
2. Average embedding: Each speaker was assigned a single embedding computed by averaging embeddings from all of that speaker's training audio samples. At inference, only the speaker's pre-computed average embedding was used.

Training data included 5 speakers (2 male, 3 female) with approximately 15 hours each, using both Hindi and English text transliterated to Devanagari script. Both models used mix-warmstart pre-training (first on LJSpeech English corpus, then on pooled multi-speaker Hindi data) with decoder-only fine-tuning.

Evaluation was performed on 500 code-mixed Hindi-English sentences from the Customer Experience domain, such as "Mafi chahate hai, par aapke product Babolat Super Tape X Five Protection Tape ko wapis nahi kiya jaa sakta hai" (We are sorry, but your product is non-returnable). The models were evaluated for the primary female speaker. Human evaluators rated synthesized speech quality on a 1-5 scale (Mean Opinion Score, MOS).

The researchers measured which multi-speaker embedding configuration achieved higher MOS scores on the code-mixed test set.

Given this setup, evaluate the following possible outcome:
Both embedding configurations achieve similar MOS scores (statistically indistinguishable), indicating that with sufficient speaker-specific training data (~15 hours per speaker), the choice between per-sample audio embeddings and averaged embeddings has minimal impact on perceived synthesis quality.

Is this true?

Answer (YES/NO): YES